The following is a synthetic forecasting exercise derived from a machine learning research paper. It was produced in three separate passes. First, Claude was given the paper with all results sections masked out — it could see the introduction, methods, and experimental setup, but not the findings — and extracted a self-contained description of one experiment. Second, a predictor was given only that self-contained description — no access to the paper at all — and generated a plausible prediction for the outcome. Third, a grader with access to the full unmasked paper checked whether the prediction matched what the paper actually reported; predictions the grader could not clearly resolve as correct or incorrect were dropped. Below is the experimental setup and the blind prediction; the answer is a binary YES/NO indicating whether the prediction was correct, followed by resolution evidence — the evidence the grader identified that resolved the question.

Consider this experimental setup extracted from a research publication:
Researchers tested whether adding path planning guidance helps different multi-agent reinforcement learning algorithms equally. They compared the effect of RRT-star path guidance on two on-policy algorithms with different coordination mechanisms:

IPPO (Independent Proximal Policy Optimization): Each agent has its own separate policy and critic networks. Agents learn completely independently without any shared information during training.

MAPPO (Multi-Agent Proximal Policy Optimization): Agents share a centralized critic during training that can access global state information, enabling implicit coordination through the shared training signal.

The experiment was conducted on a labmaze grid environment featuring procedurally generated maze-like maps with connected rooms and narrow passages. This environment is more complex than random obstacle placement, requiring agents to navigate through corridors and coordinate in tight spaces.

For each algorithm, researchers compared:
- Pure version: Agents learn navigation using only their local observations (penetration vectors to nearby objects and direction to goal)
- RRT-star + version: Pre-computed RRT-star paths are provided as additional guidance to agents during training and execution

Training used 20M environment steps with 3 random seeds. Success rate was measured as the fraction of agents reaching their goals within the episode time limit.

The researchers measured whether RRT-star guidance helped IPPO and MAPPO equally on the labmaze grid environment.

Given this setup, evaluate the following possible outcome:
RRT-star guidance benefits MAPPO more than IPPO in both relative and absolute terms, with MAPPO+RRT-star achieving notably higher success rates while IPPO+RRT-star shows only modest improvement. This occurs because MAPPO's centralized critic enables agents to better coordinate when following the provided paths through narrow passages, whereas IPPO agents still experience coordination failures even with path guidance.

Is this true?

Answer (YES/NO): NO